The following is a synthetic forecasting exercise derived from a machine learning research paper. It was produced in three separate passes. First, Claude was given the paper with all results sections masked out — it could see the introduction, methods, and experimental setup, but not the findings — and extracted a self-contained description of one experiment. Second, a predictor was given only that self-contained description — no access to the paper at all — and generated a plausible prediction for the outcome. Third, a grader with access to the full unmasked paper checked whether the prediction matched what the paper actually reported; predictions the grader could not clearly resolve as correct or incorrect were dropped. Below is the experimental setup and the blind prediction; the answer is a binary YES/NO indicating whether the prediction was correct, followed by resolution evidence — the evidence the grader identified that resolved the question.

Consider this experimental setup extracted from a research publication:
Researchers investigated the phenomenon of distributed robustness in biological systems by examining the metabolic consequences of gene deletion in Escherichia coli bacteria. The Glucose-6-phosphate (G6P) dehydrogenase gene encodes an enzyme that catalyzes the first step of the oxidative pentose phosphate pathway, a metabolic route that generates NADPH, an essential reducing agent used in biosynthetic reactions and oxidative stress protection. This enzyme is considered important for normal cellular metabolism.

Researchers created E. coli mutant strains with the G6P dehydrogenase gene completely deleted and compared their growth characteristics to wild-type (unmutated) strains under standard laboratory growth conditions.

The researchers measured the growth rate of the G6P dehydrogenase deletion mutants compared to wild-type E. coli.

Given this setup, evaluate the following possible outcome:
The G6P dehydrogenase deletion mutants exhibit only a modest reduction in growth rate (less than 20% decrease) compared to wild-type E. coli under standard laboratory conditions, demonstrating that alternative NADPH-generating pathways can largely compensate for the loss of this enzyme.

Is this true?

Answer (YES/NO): YES